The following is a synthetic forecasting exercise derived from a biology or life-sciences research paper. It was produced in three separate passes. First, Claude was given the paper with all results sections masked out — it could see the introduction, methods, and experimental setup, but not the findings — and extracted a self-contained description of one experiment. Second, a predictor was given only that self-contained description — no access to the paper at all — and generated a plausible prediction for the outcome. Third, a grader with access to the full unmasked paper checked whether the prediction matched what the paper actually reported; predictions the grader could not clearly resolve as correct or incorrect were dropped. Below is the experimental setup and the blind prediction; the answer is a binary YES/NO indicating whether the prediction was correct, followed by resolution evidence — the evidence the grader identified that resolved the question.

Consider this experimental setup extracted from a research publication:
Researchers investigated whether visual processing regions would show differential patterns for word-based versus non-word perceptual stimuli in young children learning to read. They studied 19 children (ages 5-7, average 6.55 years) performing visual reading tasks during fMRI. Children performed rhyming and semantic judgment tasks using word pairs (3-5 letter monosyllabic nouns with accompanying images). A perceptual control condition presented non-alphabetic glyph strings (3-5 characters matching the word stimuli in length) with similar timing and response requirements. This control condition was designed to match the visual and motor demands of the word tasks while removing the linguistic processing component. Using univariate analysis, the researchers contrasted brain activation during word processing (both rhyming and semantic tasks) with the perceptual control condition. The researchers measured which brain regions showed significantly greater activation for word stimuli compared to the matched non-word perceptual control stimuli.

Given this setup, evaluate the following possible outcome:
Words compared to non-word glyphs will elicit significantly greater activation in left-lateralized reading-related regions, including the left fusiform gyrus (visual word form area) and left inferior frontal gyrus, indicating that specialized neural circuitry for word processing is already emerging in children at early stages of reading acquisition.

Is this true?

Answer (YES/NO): YES